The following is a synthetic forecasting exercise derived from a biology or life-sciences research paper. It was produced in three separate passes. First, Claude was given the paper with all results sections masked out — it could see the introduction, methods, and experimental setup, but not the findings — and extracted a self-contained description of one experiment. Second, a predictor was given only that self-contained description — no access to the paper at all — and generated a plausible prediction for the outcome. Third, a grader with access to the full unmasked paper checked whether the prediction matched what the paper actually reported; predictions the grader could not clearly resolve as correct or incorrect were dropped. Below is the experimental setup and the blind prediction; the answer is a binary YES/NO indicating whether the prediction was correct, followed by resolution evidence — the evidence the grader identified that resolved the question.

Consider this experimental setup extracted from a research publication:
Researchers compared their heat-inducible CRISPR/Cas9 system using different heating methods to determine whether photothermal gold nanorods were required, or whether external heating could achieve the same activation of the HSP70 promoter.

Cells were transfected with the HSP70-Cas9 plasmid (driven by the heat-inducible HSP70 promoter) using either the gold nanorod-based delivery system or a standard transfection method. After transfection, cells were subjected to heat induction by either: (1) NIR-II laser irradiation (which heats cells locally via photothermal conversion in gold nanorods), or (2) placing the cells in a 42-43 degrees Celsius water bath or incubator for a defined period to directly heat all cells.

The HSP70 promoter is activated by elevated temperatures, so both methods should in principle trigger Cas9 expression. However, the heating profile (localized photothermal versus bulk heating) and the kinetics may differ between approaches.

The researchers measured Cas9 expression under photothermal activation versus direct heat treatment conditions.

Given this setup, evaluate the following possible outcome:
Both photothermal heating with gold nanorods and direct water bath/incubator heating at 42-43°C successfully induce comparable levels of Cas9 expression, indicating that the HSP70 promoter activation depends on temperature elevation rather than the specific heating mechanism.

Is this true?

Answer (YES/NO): NO